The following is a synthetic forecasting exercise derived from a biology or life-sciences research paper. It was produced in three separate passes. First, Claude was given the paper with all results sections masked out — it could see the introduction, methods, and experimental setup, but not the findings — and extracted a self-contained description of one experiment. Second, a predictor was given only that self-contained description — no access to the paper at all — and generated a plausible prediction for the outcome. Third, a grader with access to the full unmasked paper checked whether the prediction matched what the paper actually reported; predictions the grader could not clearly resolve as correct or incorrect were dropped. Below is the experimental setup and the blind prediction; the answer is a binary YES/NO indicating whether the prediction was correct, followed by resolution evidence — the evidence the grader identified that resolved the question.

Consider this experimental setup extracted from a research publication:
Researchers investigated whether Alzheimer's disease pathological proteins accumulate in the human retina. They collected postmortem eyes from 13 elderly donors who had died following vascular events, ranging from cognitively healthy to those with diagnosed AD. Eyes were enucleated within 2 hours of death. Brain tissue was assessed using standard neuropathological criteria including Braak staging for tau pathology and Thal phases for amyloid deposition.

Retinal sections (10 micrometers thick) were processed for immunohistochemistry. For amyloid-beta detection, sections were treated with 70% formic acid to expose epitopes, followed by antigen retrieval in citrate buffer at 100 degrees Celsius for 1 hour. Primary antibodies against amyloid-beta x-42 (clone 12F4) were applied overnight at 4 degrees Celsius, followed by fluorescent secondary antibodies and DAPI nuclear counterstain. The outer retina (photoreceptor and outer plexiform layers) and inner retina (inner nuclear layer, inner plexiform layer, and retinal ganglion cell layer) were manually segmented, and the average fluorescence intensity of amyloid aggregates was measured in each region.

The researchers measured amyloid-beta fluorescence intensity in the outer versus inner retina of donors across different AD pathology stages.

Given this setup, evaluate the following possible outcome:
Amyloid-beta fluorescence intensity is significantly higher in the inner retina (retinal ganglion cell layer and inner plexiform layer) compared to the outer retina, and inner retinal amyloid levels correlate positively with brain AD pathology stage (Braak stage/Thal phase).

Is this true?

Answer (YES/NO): YES